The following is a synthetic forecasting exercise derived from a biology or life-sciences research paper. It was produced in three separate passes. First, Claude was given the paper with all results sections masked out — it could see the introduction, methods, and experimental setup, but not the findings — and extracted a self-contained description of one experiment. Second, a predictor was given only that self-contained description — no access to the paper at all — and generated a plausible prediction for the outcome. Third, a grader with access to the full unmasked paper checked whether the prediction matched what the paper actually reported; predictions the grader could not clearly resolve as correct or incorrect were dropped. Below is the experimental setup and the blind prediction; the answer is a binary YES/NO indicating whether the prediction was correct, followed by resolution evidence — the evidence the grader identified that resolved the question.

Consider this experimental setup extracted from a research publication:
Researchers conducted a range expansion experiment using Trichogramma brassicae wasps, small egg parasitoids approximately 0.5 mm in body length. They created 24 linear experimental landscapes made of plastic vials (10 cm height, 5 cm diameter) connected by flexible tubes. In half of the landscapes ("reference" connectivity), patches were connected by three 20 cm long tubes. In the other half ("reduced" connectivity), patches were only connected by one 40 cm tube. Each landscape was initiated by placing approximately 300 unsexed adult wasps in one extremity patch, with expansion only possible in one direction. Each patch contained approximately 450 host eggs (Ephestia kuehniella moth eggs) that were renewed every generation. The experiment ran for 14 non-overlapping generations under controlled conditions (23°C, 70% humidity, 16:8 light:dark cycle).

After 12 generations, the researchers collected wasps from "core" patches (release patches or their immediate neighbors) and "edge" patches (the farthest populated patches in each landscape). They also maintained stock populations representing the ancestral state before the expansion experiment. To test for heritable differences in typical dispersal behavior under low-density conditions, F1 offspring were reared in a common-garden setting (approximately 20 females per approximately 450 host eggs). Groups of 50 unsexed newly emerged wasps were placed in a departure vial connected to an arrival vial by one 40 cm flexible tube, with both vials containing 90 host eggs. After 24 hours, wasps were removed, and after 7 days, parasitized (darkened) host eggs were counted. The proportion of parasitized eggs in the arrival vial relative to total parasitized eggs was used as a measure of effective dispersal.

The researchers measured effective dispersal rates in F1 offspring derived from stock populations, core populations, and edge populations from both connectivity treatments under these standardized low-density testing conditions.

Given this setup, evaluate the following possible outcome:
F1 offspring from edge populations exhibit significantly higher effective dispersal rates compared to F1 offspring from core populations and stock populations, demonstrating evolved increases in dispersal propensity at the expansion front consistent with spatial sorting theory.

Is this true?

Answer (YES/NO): NO